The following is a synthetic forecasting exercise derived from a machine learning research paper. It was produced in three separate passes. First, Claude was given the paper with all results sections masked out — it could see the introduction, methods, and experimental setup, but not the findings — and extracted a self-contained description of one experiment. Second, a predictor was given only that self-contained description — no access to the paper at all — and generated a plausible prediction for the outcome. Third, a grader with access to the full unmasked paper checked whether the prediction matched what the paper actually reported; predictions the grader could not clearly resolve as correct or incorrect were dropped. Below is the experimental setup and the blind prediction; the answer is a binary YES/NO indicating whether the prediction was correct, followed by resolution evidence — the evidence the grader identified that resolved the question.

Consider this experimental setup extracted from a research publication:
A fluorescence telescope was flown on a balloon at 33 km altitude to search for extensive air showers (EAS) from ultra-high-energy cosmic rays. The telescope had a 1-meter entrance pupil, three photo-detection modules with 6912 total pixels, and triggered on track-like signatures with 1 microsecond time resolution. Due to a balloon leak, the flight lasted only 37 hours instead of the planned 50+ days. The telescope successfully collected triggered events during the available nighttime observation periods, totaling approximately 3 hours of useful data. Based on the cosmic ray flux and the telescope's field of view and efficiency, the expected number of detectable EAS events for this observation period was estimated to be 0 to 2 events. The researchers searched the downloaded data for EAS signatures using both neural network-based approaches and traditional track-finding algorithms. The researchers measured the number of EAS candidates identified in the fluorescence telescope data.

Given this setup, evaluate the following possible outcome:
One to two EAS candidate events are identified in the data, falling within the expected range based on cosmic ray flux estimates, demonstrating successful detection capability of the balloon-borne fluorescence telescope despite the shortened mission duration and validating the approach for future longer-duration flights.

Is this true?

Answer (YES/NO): NO